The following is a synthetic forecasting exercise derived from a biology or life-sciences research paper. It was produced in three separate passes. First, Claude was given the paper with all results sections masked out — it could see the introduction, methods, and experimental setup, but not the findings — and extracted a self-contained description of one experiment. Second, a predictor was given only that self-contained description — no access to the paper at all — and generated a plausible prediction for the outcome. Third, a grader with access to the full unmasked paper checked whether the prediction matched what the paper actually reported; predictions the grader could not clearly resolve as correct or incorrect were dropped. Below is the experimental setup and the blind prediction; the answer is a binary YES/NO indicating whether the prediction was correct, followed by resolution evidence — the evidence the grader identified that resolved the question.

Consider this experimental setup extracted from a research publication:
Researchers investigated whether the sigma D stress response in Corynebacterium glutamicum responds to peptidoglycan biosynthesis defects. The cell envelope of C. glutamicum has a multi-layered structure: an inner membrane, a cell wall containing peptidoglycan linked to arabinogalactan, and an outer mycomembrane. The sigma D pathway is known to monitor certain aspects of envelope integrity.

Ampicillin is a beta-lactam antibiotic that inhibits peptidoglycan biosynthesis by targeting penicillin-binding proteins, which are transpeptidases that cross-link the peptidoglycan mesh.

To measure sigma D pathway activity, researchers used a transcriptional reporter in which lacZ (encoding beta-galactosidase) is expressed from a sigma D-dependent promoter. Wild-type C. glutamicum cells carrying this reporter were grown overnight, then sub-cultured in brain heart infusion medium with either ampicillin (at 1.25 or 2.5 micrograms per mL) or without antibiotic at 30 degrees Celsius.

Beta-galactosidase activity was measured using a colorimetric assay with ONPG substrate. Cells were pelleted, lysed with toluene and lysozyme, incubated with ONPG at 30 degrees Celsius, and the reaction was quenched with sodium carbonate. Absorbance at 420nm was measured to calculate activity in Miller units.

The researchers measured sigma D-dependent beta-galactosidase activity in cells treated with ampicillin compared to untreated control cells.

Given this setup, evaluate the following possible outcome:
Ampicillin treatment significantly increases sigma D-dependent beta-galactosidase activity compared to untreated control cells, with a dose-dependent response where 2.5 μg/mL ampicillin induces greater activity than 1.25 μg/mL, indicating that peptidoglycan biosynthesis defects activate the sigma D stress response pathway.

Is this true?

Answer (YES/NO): NO